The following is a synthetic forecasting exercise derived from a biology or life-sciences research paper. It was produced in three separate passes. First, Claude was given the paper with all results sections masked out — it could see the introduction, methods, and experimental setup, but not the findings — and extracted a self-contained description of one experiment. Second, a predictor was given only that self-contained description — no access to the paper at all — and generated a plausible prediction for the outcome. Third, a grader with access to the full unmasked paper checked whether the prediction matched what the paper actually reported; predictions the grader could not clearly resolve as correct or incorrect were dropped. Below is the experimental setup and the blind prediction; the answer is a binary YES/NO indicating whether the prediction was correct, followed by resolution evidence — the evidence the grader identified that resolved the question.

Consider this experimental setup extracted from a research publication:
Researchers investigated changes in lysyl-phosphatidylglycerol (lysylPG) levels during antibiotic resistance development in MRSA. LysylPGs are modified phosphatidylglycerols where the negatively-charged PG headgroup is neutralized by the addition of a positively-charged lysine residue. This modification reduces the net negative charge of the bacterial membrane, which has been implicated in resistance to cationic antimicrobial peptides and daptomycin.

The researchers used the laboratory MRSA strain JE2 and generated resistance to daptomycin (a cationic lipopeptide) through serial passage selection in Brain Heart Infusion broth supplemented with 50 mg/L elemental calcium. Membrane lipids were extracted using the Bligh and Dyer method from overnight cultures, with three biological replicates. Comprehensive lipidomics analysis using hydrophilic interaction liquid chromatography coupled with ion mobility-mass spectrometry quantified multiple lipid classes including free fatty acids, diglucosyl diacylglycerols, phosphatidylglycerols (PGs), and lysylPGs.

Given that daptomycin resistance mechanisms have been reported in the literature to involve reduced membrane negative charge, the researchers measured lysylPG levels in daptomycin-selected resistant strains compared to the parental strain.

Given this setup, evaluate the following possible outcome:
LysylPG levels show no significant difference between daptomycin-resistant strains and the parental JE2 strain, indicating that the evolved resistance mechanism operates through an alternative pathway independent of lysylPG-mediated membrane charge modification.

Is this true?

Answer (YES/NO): NO